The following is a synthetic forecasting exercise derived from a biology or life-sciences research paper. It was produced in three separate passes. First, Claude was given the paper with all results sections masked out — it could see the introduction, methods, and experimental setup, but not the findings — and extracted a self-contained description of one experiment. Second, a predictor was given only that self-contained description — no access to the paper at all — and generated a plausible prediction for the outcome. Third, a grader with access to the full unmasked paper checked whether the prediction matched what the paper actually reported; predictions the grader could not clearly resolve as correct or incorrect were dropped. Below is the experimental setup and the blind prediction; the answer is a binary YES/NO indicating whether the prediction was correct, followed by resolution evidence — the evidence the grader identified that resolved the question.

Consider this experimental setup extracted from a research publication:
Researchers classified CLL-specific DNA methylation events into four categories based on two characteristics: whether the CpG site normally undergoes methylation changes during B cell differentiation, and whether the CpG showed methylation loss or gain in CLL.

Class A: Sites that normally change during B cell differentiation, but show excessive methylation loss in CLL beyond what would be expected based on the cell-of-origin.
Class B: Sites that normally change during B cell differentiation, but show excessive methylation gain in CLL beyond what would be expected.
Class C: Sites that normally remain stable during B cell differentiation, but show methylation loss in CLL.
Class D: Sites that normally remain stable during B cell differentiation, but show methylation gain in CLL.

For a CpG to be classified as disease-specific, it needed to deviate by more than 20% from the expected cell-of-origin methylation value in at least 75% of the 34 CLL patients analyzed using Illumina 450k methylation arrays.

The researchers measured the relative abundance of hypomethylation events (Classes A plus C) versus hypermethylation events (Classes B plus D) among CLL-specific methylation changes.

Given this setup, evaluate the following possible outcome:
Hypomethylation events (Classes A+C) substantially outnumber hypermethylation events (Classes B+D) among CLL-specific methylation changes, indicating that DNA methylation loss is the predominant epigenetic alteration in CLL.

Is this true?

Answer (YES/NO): YES